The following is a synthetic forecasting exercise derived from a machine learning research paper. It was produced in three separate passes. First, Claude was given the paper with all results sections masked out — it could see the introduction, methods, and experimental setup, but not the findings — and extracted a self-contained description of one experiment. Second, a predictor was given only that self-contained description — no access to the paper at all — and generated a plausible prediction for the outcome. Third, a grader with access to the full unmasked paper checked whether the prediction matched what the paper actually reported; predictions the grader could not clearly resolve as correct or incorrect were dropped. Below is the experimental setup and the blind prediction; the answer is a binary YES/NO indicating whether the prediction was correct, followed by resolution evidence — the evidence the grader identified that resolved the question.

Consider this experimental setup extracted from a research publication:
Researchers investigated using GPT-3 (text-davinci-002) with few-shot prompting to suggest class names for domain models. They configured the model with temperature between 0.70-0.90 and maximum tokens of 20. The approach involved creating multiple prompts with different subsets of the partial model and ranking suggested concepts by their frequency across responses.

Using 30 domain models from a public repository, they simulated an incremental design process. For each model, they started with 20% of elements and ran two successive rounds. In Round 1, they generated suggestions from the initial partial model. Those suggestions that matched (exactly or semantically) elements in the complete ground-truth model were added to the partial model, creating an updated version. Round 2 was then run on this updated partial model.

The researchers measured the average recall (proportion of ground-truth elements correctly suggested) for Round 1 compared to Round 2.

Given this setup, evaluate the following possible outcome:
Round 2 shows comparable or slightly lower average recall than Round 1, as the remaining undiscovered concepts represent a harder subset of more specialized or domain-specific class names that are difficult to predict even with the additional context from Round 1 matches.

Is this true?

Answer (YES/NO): NO